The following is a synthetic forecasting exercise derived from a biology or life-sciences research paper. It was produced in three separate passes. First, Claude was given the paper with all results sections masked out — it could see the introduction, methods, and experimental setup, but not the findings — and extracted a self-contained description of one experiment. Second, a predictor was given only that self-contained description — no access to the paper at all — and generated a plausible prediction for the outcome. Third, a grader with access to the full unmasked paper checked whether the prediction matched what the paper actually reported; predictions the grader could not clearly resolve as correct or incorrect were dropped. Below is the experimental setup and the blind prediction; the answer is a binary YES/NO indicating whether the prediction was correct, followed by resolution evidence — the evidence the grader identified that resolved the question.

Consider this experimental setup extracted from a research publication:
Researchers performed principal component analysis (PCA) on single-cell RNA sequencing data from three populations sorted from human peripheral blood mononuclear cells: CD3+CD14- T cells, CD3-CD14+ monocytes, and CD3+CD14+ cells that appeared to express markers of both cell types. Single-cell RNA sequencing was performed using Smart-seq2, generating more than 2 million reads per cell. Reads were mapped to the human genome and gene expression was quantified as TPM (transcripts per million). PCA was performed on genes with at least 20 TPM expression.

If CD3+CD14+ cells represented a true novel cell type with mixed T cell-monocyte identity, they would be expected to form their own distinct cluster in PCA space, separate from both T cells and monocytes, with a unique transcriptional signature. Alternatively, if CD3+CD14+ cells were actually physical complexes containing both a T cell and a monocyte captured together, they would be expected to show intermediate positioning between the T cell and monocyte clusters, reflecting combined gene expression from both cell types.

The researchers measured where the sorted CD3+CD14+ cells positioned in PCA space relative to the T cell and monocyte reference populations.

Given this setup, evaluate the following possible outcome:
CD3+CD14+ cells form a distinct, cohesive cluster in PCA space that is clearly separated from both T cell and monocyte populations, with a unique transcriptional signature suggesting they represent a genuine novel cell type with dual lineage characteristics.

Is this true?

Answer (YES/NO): NO